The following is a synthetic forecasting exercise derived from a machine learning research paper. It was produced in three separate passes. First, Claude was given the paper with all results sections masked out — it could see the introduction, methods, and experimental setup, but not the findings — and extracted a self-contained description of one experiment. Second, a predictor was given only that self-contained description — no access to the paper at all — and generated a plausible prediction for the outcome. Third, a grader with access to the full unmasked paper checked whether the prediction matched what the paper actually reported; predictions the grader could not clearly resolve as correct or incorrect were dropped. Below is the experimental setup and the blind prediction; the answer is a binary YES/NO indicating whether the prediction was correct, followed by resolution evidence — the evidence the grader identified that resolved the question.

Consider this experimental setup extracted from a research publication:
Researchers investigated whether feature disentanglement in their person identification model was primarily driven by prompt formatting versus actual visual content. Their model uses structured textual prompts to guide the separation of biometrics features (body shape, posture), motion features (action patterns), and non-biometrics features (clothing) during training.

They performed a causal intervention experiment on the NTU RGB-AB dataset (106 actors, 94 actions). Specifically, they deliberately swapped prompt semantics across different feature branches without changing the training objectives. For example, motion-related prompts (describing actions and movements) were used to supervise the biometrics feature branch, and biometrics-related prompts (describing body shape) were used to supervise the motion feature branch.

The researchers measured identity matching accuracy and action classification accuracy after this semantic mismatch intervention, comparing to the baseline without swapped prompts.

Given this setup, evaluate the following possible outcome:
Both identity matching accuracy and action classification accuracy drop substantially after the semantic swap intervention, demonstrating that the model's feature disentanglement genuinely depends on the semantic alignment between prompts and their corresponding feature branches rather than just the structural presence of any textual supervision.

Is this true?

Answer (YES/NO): NO